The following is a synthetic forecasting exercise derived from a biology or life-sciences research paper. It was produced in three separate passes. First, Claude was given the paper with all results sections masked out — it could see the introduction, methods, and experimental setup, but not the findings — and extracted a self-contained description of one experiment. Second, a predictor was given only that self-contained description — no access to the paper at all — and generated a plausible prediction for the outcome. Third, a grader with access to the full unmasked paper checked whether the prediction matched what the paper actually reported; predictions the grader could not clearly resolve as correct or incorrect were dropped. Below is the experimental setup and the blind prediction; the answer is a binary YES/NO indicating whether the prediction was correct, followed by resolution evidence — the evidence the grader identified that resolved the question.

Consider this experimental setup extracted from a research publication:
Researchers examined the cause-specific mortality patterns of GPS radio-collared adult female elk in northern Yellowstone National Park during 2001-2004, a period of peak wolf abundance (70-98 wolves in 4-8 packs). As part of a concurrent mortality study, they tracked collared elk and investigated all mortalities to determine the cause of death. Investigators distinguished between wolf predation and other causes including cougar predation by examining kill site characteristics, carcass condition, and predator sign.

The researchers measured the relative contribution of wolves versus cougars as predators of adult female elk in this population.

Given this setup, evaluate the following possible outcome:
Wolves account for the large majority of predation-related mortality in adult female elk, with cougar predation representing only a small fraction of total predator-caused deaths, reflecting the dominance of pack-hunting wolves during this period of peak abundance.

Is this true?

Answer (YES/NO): YES